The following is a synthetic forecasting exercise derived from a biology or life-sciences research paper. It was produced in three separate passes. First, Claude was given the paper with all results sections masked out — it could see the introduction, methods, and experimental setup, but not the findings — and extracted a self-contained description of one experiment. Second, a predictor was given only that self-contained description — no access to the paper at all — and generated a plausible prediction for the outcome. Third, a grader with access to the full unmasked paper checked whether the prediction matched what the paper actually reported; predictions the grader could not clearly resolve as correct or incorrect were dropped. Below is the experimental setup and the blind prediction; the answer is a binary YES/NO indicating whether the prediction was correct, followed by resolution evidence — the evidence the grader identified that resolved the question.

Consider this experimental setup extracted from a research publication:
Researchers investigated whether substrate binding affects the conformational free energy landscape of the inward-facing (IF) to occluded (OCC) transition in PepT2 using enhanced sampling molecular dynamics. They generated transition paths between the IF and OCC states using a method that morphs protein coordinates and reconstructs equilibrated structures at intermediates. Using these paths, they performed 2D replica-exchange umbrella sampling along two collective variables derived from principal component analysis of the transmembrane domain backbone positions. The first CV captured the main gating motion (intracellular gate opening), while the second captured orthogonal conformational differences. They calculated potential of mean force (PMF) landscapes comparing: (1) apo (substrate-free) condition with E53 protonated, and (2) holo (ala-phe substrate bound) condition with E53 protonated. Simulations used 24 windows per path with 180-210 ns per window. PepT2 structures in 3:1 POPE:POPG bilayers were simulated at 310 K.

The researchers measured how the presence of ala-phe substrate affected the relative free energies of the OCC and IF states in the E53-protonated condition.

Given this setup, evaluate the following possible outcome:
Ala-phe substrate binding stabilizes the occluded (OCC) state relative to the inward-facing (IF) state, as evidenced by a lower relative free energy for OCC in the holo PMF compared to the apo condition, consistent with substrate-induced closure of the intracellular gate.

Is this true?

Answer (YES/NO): NO